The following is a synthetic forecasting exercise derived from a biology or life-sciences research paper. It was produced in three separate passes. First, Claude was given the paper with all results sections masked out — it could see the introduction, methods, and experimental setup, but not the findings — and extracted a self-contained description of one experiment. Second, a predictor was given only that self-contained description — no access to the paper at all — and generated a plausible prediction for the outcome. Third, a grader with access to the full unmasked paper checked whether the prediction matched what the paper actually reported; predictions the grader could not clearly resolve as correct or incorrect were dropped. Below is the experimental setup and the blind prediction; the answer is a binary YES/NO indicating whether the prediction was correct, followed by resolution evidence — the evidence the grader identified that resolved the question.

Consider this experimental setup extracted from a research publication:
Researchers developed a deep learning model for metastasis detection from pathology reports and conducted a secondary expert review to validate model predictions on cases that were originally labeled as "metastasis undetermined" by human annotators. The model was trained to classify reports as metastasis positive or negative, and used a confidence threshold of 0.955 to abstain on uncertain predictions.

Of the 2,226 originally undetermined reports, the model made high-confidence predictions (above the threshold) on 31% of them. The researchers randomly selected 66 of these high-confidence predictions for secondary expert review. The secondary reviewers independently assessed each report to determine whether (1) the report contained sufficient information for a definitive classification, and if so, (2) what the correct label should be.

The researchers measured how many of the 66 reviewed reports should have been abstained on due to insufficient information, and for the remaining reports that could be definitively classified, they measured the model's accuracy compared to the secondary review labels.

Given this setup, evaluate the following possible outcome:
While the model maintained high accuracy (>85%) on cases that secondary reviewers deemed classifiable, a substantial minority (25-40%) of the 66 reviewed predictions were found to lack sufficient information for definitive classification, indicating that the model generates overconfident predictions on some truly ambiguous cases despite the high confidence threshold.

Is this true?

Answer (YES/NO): YES